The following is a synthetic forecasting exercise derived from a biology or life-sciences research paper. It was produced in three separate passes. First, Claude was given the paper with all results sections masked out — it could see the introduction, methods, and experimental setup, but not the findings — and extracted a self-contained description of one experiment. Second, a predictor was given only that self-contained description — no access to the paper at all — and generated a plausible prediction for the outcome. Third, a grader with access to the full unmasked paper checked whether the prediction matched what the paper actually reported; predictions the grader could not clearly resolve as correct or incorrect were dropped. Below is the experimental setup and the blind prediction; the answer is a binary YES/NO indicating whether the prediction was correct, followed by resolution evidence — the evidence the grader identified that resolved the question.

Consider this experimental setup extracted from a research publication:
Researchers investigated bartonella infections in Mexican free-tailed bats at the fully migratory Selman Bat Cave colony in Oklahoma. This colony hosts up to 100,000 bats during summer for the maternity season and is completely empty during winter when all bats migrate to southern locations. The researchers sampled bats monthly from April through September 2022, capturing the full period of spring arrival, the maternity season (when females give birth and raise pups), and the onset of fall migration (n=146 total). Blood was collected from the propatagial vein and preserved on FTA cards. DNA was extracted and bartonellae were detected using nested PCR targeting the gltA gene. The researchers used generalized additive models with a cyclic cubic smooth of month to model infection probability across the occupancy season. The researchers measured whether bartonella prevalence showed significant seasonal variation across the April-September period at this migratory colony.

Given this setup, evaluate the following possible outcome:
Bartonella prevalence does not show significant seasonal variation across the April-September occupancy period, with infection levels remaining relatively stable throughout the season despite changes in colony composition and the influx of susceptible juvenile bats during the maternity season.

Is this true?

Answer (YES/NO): NO